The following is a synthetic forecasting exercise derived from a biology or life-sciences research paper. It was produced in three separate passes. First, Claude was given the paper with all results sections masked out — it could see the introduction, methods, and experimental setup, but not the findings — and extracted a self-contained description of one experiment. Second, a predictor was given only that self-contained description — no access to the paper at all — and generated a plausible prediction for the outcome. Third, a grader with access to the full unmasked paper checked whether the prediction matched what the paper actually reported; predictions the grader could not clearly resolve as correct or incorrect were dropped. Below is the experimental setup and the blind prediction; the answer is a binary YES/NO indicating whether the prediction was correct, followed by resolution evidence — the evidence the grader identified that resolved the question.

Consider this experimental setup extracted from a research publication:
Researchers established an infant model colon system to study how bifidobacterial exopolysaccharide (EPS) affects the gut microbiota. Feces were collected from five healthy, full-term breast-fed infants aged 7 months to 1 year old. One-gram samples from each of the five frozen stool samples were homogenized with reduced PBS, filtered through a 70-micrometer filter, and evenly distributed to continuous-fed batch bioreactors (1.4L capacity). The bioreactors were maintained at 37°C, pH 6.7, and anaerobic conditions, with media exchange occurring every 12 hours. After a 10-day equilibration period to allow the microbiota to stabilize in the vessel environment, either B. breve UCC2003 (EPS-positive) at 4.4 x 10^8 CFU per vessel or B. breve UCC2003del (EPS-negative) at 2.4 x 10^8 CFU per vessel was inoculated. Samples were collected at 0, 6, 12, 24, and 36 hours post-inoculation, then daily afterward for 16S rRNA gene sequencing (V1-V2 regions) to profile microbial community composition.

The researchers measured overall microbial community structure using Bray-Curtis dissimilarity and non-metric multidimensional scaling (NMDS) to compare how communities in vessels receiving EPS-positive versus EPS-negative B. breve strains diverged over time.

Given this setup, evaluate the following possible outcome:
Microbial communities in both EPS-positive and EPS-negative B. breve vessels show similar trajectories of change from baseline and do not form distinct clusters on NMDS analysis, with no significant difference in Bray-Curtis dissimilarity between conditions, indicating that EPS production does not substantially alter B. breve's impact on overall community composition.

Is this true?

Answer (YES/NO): NO